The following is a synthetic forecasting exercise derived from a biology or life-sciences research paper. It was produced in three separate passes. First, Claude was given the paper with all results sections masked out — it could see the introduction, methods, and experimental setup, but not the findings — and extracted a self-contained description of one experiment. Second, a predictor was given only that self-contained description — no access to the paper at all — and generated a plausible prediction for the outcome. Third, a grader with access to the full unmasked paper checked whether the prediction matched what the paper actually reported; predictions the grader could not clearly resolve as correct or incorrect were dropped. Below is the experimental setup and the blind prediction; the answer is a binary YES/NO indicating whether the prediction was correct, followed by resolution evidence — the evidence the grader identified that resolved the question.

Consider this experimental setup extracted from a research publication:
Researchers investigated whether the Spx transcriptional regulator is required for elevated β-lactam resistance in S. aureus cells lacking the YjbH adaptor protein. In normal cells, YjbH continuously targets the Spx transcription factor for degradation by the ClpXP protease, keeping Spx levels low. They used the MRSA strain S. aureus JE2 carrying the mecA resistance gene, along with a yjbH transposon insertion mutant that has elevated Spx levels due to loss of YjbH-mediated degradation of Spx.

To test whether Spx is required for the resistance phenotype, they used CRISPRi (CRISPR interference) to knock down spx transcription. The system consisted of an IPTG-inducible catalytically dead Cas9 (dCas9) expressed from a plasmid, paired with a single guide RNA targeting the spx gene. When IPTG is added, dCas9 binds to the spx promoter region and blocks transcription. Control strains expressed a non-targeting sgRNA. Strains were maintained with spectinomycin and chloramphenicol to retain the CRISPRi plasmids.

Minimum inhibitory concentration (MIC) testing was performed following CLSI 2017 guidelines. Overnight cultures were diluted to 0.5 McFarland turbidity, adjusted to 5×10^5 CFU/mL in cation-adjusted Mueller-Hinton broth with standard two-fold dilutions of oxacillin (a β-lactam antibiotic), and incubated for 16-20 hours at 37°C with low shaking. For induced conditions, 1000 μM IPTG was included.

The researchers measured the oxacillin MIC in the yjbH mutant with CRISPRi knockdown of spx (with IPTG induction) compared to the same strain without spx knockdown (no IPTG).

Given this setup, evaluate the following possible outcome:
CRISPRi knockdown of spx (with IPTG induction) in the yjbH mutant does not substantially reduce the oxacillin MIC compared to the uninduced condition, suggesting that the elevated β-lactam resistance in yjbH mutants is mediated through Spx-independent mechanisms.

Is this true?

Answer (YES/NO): NO